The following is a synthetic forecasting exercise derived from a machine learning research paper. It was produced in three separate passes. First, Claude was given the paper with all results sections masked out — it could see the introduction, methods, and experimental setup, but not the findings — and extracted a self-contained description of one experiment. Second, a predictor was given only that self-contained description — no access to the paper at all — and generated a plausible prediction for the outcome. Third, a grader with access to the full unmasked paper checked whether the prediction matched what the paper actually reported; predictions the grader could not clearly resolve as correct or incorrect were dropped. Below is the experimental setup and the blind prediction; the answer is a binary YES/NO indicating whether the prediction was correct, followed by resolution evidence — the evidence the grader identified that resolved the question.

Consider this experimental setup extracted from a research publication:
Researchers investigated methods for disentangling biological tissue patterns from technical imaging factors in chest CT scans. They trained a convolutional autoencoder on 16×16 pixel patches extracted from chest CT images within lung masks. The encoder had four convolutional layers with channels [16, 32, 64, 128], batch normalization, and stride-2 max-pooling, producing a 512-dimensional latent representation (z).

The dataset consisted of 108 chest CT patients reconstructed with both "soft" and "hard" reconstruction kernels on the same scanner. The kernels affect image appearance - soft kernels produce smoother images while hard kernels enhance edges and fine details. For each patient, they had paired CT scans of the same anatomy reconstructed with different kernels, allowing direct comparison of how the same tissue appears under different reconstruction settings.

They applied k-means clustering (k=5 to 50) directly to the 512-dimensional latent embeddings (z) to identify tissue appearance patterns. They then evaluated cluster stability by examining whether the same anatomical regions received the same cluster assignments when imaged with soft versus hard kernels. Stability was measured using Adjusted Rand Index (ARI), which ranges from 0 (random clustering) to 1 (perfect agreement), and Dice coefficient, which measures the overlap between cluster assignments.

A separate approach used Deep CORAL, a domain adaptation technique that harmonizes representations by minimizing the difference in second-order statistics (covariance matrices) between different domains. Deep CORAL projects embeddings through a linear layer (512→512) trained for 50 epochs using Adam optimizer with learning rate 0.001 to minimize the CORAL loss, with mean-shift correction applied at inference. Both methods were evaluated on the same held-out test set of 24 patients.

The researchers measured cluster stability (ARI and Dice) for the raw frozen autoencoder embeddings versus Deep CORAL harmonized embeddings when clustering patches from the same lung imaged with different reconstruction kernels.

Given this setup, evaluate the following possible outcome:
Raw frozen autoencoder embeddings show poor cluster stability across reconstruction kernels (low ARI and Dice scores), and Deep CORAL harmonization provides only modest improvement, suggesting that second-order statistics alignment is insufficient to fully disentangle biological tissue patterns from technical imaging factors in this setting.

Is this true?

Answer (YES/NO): YES